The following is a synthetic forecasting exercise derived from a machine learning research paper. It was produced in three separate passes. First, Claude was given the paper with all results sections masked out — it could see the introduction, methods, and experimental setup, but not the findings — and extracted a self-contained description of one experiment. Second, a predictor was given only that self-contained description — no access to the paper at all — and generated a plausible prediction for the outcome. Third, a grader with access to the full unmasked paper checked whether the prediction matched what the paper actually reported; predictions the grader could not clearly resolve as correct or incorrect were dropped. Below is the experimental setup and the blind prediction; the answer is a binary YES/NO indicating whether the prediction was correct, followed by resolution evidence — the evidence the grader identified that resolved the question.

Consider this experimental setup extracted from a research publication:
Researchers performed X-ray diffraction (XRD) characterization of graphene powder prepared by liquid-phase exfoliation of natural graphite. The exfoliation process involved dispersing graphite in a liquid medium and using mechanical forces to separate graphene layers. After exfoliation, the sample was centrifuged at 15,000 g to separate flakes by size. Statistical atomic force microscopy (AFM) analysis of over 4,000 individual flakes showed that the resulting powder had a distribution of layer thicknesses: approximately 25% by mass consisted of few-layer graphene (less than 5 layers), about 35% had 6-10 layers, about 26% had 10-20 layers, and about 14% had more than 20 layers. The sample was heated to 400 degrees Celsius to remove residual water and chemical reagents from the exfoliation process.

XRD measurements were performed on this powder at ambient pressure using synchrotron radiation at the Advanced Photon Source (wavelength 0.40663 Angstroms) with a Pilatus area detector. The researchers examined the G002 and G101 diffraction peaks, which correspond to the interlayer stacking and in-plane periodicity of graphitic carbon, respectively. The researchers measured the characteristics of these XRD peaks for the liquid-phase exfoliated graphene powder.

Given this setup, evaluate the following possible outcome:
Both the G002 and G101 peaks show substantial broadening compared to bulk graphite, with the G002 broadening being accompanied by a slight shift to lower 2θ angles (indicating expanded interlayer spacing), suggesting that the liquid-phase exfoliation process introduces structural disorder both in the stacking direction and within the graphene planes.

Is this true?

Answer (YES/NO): NO